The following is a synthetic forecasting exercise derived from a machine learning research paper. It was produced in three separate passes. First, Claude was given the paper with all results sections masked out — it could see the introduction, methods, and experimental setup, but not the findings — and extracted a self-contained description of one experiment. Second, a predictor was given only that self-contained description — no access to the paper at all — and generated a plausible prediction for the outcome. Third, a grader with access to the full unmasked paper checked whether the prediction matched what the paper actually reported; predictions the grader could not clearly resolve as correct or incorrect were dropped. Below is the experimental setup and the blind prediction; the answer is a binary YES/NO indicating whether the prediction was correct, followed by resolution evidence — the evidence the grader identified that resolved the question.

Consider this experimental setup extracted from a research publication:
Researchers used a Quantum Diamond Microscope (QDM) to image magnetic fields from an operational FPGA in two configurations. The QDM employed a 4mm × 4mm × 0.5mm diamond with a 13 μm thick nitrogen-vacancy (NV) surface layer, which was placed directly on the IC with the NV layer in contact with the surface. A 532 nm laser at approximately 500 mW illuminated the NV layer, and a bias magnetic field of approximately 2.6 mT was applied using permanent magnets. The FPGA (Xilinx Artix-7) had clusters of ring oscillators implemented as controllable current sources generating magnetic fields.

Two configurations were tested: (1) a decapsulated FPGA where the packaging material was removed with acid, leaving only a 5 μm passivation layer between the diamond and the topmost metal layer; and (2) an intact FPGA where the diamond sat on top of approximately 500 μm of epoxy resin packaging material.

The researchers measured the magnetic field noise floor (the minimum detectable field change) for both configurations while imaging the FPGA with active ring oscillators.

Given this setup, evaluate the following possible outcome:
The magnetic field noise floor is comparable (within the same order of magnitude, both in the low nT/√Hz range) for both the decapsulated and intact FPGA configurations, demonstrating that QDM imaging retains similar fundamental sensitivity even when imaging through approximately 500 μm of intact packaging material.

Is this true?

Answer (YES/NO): NO